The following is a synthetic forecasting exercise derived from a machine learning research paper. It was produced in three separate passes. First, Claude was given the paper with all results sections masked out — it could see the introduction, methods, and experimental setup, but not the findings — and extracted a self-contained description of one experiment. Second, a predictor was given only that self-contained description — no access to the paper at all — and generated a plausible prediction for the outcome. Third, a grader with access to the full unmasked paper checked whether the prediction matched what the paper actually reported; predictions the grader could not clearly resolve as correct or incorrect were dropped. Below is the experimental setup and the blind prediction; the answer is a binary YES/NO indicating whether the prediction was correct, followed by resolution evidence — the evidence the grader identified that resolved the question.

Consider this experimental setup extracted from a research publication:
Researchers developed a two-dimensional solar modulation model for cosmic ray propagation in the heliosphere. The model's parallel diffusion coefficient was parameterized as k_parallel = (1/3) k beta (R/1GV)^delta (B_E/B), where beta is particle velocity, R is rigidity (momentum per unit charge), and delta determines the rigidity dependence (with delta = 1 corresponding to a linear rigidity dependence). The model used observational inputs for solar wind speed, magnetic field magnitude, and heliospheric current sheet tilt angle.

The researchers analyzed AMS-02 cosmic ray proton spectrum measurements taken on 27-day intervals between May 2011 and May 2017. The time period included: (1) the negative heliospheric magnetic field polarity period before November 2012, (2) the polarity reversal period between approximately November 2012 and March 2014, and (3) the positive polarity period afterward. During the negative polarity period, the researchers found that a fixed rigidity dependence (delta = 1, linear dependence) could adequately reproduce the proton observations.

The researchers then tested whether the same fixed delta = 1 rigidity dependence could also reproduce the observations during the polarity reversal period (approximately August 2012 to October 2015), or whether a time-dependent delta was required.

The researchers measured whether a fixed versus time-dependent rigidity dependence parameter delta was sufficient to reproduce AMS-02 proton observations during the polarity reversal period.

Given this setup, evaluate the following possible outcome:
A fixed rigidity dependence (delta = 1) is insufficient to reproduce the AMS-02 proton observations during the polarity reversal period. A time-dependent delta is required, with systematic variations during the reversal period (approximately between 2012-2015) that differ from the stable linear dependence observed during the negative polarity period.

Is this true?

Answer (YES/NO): YES